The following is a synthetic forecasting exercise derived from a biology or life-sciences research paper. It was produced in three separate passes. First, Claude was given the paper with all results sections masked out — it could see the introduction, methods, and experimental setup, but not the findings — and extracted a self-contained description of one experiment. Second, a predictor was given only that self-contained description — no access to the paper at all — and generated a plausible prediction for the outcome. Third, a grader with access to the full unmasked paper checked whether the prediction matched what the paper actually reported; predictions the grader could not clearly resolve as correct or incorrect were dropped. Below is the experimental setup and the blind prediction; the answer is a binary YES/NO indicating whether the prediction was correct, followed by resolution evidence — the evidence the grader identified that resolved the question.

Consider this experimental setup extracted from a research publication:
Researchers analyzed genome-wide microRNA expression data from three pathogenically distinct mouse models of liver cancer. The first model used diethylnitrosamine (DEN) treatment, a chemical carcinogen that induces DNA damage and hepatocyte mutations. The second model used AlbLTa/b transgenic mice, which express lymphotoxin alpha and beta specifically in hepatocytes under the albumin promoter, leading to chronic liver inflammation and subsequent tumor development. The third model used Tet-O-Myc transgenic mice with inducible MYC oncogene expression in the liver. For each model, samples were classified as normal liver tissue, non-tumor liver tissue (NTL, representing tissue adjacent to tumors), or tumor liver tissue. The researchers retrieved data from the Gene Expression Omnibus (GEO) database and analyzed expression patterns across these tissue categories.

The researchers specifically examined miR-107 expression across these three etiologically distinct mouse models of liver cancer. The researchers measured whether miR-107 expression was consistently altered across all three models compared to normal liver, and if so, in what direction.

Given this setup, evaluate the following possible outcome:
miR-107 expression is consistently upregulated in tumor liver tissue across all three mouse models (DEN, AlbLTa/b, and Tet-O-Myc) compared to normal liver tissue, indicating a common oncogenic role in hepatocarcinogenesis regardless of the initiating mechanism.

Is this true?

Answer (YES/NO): NO